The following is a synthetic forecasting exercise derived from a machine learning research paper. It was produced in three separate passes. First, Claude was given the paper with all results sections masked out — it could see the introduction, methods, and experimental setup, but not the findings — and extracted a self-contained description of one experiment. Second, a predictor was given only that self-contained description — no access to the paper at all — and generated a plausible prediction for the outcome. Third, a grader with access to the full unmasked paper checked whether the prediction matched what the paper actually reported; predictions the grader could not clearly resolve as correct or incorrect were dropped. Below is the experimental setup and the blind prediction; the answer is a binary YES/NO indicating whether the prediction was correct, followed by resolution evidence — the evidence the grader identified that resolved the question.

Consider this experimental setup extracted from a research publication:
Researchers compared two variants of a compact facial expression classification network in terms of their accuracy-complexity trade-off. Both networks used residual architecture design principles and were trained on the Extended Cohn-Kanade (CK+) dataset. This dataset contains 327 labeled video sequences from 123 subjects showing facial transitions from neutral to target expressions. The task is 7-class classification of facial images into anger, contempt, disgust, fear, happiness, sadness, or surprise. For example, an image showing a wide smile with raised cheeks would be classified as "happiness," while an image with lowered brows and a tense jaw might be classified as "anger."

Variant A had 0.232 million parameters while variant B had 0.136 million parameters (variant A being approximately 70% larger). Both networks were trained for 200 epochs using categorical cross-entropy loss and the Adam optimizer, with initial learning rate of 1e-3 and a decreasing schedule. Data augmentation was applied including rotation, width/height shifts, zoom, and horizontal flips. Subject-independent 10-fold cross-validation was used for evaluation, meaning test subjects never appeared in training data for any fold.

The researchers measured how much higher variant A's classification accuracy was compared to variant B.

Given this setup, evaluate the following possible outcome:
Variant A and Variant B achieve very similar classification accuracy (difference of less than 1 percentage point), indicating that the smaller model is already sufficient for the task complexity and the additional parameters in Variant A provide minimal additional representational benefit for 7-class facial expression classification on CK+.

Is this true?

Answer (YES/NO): NO